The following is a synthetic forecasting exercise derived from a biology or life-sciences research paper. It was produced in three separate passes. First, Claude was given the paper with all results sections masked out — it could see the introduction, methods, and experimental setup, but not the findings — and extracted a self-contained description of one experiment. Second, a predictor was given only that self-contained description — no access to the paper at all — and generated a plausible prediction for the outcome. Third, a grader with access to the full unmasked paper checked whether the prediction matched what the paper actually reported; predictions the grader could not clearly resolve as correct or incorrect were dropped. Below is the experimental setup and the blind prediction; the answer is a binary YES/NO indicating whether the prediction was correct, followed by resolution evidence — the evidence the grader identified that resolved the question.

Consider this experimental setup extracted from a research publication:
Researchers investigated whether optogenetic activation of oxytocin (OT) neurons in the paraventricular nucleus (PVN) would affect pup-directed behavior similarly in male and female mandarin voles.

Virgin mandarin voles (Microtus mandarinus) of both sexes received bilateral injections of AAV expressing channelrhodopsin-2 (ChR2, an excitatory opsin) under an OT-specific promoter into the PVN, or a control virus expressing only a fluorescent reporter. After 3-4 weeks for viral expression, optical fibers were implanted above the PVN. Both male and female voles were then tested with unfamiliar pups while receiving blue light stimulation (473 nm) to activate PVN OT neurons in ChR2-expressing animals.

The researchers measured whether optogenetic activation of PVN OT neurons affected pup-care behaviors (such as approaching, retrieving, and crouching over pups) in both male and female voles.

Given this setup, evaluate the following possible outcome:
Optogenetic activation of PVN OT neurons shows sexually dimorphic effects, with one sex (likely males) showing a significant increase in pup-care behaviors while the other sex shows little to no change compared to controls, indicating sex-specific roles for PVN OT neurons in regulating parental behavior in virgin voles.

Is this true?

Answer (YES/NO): YES